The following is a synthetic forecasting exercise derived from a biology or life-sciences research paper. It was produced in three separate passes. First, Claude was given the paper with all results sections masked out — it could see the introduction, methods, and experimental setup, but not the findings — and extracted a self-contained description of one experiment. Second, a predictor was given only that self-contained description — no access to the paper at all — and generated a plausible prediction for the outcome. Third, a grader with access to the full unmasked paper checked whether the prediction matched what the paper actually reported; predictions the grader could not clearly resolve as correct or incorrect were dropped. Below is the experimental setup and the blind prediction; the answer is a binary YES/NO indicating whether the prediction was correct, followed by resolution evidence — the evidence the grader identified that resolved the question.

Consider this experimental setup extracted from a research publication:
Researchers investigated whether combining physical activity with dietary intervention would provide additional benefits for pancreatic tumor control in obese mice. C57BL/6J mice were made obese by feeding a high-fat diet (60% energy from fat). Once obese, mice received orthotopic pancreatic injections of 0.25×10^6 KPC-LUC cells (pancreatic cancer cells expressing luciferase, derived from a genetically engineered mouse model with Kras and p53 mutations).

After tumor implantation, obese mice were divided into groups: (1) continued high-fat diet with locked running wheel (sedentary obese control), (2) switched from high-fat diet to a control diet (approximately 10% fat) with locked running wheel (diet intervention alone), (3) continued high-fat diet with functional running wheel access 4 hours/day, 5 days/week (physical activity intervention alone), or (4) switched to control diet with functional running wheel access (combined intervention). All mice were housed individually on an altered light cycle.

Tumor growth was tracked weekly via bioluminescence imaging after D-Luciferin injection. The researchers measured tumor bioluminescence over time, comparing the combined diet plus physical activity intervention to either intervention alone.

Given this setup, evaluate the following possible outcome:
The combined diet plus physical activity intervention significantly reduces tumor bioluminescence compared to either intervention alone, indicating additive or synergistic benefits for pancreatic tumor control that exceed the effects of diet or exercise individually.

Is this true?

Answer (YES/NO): NO